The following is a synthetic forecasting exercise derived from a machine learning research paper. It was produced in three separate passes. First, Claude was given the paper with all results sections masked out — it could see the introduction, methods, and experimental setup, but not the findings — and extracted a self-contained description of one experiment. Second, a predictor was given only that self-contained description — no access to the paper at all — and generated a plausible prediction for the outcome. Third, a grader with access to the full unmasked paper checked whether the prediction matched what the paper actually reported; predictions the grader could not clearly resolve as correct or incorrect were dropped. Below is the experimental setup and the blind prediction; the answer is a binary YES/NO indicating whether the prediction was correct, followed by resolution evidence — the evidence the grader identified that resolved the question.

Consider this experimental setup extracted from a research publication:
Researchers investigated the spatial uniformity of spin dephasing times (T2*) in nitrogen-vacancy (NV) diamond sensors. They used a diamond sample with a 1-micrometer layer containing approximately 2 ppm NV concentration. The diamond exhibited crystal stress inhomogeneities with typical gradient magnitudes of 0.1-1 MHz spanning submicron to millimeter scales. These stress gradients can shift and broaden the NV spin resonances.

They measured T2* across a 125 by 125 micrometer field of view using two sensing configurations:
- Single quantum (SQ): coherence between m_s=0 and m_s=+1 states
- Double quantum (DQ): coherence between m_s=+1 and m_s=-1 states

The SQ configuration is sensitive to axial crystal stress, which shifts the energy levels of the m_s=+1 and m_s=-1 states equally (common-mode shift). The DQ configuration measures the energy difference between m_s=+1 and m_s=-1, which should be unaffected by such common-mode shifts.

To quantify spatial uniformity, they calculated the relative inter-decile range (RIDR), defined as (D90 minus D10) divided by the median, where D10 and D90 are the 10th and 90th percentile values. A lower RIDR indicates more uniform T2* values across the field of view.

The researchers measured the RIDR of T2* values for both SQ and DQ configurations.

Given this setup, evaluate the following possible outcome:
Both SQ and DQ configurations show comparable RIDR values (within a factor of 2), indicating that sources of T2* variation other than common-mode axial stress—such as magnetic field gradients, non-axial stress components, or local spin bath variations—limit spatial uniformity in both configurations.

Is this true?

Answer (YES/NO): NO